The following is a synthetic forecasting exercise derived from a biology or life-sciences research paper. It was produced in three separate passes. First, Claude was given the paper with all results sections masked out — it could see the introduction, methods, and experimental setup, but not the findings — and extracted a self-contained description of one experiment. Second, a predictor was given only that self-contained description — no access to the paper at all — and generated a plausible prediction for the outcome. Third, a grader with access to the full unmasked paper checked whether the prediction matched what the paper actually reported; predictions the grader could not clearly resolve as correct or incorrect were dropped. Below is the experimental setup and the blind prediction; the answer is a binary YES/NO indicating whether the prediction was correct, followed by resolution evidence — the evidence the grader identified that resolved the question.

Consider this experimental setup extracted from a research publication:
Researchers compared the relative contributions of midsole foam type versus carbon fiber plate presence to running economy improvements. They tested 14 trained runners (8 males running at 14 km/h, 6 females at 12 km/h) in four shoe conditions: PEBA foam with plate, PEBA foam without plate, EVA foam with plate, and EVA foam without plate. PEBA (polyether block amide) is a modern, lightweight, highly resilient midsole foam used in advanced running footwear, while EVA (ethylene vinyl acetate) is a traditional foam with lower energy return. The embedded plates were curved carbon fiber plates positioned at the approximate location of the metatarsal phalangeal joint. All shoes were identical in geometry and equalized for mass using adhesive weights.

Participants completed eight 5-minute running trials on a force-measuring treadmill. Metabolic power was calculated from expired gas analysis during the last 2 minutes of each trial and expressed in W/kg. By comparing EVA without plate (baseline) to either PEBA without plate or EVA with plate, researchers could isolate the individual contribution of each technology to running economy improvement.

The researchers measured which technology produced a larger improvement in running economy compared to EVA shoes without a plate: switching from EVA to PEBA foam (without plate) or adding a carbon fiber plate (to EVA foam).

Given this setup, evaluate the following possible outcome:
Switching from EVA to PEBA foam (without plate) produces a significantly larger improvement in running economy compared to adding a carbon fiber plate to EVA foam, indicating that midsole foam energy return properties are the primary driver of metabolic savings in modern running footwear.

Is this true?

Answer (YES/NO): NO